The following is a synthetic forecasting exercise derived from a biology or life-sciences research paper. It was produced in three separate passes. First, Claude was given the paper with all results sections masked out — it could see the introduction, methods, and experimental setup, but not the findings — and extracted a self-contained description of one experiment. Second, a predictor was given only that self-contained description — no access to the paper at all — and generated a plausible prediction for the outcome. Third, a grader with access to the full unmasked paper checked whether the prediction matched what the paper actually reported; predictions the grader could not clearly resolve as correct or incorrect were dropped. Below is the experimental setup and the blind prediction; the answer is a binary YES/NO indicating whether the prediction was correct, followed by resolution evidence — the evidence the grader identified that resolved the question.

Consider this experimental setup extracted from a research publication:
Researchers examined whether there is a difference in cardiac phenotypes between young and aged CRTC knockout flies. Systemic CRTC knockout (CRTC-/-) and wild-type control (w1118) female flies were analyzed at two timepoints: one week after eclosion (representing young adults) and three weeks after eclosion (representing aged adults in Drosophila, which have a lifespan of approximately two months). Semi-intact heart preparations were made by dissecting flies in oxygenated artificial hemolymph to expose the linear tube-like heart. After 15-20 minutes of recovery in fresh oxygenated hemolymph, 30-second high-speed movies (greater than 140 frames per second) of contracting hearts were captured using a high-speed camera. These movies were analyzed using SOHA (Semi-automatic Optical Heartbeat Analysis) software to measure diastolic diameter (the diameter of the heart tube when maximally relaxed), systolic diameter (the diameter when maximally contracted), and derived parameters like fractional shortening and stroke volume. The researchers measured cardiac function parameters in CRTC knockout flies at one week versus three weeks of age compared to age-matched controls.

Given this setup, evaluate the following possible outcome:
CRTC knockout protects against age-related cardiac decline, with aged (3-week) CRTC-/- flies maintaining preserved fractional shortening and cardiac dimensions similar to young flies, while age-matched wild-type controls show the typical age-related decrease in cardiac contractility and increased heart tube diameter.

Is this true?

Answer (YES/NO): NO